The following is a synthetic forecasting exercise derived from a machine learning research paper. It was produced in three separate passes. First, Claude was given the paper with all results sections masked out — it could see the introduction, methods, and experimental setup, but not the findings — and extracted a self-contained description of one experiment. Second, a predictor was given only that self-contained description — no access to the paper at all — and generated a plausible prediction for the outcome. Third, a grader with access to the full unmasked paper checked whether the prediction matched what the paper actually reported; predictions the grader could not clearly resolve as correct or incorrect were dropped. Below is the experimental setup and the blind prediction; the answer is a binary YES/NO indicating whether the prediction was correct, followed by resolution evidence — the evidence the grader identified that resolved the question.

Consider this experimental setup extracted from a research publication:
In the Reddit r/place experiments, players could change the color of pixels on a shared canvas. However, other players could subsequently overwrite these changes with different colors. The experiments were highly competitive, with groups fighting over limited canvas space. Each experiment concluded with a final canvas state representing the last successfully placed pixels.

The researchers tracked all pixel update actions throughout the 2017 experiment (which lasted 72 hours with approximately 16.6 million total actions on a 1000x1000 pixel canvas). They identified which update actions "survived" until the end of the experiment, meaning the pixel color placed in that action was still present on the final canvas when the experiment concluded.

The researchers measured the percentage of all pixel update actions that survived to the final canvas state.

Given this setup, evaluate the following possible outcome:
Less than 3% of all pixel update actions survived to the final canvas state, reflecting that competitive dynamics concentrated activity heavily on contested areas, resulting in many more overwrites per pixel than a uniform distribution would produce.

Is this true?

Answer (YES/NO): NO